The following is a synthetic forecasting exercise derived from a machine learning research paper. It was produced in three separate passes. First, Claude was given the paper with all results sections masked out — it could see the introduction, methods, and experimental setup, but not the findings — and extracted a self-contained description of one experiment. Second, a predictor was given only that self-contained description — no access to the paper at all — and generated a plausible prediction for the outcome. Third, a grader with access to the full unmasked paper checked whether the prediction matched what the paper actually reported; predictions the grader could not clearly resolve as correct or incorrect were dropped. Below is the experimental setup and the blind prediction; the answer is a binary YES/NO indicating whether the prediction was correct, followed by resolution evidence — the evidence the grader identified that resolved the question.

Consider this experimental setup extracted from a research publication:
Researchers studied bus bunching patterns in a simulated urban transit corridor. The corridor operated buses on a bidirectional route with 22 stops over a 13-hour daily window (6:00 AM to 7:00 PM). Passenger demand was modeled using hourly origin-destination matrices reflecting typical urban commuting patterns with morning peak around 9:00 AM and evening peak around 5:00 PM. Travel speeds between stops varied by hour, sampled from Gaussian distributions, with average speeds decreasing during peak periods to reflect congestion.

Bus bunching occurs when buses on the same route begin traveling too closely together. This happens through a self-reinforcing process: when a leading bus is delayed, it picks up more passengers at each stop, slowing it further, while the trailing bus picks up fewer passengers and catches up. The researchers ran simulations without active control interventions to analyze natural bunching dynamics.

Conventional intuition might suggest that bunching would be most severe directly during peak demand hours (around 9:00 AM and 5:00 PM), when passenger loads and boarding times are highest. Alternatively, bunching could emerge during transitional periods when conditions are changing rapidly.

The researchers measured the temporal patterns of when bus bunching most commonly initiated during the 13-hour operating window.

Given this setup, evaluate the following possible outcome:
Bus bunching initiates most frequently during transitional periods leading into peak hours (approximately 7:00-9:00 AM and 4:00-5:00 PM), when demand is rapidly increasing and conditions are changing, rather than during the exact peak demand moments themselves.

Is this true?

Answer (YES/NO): NO